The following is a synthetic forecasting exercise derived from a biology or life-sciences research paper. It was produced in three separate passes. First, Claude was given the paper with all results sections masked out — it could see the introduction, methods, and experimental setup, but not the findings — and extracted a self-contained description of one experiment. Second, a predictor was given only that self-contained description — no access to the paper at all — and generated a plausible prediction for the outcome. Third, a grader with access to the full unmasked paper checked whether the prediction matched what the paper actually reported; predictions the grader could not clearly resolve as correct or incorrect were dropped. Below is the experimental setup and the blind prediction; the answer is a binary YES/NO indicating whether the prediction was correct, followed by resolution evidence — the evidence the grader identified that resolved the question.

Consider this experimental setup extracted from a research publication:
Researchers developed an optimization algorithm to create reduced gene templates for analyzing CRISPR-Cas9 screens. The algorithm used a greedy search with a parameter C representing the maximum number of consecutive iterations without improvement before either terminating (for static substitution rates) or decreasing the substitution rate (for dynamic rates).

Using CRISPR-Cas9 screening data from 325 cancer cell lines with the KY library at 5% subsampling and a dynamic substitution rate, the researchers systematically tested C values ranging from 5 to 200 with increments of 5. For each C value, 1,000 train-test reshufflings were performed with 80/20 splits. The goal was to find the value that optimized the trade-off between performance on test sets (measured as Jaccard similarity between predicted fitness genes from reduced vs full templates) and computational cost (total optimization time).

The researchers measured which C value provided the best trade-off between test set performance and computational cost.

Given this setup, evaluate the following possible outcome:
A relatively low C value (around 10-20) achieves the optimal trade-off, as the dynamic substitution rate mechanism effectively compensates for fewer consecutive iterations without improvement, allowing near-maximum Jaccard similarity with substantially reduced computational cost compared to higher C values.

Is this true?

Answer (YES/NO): YES